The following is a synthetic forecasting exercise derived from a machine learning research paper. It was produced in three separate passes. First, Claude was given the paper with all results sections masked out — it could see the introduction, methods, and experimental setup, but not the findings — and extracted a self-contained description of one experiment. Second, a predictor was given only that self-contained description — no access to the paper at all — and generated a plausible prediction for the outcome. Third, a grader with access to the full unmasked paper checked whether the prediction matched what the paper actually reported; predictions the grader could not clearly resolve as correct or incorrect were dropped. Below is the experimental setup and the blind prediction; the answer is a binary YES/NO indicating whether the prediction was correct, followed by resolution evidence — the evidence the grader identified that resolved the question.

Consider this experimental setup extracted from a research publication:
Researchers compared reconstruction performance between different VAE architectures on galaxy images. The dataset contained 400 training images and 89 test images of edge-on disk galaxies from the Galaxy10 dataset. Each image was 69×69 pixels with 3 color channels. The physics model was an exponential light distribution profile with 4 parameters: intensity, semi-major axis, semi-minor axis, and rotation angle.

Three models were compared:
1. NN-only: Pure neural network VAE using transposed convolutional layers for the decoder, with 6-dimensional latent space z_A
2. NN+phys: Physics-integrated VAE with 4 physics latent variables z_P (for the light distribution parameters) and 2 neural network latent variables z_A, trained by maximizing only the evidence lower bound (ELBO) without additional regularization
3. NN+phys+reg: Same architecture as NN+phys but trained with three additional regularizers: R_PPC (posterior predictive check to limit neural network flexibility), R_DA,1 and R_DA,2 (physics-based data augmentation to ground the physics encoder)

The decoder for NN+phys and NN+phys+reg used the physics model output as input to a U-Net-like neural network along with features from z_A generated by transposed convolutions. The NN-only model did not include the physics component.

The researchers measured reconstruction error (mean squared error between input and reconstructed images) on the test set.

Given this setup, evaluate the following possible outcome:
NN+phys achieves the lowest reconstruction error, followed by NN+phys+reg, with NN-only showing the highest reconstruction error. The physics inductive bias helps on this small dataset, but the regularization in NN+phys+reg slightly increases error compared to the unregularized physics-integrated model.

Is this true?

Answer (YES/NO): NO